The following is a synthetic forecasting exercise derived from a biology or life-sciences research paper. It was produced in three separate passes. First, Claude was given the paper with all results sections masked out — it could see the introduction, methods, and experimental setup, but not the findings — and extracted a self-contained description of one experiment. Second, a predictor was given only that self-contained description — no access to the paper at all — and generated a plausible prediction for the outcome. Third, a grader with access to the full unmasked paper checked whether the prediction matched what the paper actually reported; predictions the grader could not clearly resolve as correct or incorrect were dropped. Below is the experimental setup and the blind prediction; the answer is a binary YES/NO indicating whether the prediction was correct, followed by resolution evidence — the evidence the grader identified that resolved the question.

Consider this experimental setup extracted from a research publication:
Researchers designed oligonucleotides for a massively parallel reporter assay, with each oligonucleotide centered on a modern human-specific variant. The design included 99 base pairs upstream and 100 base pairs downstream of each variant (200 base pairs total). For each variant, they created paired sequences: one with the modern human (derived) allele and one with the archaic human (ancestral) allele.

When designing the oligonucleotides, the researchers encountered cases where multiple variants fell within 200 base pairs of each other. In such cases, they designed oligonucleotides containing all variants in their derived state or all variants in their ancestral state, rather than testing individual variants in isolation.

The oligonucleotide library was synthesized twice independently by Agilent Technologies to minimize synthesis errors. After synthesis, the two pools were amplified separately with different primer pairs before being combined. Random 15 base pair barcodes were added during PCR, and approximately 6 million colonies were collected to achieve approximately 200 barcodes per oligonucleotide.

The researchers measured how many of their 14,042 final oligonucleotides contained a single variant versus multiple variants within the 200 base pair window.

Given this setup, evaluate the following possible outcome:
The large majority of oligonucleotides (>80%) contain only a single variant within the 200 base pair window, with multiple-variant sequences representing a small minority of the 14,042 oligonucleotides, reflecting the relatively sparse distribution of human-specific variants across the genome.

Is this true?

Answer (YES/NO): YES